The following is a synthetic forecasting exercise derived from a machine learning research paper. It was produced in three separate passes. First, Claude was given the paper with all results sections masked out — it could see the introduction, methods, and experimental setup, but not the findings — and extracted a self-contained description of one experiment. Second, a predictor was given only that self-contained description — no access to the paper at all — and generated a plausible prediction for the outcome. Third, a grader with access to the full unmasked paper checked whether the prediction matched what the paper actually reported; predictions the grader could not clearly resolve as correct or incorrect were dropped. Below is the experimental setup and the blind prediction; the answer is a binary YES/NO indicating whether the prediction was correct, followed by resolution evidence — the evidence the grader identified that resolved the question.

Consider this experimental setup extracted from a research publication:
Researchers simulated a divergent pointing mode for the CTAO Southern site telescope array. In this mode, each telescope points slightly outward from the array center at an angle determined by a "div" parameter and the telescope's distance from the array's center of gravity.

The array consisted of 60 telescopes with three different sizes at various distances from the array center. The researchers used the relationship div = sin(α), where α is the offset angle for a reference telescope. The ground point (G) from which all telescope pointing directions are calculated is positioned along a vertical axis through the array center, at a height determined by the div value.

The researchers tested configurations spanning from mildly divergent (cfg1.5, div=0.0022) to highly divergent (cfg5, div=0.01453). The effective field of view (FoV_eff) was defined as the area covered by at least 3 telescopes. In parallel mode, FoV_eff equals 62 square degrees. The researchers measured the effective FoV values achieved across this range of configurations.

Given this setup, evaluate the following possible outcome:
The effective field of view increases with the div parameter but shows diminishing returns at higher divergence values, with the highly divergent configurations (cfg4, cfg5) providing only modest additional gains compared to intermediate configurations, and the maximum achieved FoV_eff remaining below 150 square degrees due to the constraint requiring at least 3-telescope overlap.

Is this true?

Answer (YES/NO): NO